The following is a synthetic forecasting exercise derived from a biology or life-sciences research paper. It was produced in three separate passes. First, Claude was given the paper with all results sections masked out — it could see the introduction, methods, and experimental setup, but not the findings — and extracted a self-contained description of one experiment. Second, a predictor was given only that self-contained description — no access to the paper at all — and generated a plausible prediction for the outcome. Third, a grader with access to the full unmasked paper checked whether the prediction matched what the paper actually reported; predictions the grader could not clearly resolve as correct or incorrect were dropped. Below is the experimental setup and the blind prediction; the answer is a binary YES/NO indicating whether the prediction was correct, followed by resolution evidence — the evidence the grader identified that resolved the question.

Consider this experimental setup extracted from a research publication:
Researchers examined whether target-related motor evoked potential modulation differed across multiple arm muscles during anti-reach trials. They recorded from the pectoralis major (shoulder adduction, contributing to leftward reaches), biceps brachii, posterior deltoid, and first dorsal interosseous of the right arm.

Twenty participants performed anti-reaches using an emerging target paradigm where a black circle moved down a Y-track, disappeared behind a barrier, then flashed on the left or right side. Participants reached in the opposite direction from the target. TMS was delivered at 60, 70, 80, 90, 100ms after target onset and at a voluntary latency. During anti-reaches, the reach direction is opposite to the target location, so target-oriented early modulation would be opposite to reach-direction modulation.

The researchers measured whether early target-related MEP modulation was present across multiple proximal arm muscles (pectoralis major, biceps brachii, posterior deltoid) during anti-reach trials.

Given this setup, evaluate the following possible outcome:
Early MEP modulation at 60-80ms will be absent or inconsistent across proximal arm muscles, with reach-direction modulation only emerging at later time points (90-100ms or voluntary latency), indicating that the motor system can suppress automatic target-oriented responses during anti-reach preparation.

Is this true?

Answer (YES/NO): NO